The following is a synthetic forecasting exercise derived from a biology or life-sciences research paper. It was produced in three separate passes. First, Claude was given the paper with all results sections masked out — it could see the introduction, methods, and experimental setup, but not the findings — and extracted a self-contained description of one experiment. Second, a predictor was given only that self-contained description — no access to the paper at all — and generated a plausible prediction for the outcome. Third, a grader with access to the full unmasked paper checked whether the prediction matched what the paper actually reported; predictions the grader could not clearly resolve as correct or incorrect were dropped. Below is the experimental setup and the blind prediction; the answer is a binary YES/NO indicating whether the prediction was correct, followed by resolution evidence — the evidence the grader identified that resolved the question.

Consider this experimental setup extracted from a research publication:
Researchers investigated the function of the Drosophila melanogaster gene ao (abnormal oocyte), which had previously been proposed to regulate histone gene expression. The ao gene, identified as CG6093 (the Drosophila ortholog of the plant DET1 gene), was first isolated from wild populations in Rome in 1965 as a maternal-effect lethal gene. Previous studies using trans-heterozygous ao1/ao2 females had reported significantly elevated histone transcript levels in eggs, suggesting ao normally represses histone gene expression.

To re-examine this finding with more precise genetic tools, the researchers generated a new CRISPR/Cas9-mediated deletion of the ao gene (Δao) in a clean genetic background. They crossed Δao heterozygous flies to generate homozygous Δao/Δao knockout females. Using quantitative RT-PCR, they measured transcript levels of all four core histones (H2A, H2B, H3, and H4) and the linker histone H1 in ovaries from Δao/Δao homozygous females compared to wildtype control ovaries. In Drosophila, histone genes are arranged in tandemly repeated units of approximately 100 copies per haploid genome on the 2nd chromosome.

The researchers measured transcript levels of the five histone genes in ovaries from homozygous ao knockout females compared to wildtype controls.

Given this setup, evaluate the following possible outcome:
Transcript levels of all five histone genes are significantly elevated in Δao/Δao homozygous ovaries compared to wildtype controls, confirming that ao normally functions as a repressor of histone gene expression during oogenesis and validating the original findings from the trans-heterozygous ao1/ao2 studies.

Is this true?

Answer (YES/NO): NO